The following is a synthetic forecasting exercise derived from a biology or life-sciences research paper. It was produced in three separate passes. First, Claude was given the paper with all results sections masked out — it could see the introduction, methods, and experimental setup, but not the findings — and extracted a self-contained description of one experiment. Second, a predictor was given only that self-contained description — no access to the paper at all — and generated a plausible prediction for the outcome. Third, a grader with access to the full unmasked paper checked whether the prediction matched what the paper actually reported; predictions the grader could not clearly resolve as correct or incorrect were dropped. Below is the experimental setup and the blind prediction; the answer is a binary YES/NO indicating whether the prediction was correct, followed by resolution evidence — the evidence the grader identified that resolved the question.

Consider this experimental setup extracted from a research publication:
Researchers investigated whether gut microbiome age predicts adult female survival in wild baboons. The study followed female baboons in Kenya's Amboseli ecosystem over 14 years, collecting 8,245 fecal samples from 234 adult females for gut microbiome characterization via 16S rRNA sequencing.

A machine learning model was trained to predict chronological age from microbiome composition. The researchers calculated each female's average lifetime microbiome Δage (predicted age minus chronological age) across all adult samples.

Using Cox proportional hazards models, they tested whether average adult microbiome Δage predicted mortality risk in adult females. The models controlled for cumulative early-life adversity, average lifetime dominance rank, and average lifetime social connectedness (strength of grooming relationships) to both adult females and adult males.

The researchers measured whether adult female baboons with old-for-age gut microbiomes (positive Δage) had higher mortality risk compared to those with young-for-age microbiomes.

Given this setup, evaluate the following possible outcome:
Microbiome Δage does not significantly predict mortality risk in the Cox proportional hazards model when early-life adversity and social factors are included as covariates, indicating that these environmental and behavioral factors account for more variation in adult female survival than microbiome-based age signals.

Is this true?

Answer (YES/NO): YES